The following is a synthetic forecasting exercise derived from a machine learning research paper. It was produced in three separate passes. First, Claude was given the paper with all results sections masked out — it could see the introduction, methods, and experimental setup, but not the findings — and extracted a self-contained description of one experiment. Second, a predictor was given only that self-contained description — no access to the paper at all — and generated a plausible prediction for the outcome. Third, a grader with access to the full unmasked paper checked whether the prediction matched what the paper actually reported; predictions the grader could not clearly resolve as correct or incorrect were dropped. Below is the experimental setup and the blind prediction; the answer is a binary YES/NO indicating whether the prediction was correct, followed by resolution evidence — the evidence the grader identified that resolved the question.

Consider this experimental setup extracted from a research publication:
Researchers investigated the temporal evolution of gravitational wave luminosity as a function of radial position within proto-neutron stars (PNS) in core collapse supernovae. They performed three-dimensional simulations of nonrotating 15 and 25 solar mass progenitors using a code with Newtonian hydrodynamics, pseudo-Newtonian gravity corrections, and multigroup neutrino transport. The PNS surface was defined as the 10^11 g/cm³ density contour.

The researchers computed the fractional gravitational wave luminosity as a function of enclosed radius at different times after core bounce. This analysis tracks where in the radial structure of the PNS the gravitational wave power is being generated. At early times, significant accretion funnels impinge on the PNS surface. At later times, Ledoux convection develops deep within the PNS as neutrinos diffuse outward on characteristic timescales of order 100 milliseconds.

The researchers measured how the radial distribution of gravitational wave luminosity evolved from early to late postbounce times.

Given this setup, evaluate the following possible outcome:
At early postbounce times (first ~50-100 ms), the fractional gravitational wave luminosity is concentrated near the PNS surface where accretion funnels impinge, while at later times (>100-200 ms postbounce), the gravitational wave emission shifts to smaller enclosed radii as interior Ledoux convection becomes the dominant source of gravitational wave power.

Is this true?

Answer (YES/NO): NO